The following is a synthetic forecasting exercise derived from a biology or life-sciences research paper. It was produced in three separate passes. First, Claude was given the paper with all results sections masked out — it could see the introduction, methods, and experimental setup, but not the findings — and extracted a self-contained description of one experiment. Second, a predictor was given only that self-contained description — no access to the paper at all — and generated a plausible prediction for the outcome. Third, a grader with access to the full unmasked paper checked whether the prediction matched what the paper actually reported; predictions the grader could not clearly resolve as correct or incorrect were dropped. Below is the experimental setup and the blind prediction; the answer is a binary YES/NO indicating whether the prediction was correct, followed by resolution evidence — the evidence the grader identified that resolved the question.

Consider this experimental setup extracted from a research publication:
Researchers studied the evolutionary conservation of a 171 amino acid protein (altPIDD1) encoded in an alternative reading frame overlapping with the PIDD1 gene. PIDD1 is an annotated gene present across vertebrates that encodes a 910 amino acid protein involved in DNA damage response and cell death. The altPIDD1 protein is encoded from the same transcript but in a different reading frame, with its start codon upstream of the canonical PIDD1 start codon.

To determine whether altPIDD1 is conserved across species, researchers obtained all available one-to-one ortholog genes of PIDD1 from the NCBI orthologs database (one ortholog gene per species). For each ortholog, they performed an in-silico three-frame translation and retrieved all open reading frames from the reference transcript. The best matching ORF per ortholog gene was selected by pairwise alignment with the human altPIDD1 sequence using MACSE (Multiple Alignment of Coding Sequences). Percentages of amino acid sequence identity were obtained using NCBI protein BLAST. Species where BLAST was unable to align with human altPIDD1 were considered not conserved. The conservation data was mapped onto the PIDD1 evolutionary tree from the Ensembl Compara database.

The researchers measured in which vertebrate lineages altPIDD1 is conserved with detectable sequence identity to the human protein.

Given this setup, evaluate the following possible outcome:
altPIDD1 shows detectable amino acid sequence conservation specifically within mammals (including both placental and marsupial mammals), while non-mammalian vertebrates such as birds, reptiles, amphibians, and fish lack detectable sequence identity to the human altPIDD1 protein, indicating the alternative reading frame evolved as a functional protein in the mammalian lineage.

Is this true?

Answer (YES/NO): NO